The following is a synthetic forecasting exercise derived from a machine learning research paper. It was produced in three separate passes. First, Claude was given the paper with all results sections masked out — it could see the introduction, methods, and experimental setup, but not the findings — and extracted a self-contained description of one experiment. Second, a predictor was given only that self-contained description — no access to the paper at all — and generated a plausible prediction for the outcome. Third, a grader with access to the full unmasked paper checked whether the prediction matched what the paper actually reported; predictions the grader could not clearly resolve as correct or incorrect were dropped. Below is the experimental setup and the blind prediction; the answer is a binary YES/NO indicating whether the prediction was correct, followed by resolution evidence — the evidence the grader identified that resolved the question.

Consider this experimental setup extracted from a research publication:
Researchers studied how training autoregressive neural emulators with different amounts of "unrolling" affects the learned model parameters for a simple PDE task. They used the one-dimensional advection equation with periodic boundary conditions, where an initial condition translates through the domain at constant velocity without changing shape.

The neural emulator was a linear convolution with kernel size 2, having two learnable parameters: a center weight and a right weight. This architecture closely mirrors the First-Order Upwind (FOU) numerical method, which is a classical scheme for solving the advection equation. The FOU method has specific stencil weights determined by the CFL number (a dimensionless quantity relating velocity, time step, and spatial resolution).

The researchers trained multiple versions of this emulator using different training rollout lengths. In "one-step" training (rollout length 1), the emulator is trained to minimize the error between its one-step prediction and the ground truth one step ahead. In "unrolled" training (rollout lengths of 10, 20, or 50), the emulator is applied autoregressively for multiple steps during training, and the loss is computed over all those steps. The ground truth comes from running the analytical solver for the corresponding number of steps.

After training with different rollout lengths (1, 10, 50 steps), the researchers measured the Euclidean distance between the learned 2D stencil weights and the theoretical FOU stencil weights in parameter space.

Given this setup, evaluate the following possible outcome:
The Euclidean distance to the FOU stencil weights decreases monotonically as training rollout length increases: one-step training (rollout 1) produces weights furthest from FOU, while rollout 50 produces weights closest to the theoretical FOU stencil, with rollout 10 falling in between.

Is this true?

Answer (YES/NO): YES